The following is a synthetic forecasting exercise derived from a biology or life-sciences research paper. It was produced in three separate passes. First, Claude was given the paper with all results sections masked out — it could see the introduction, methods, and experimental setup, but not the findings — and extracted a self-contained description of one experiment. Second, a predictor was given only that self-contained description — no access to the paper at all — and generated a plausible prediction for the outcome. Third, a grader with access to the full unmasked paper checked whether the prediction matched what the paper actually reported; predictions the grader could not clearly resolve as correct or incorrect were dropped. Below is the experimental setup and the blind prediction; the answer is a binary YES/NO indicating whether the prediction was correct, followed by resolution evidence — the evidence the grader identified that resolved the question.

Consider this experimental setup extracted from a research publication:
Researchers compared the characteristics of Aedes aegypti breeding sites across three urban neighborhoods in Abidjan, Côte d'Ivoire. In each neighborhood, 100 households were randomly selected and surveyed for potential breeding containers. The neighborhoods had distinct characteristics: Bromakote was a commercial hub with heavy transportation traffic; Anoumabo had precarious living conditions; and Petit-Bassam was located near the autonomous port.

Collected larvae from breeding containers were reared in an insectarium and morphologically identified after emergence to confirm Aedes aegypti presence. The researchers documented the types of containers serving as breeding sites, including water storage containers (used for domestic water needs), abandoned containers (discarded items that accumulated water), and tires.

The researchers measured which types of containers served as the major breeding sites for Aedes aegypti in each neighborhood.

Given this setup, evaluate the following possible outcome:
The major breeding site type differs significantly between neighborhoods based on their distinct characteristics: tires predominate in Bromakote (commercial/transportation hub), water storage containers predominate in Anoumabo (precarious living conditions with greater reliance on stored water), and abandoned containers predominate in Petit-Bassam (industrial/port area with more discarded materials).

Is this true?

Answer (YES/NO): NO